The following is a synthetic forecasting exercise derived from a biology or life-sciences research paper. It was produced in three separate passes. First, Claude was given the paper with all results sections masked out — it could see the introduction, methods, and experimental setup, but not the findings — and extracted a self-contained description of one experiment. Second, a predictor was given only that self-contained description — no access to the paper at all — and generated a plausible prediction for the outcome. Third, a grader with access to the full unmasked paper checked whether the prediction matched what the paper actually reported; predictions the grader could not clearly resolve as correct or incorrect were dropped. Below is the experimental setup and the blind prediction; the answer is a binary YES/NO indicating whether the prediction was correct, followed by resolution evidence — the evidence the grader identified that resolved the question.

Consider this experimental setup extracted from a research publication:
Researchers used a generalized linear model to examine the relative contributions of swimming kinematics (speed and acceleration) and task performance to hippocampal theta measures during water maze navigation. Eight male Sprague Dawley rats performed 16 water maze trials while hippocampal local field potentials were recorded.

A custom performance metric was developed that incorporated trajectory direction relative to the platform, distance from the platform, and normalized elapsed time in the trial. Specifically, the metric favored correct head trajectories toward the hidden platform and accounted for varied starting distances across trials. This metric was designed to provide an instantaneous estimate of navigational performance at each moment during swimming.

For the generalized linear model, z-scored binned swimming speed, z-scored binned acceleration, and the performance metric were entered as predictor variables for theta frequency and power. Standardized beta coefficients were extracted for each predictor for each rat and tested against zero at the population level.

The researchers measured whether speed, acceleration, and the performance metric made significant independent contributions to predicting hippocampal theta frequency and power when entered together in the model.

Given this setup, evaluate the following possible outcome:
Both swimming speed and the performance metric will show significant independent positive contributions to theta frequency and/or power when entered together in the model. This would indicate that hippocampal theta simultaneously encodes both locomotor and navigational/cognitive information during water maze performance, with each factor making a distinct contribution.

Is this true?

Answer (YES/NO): YES